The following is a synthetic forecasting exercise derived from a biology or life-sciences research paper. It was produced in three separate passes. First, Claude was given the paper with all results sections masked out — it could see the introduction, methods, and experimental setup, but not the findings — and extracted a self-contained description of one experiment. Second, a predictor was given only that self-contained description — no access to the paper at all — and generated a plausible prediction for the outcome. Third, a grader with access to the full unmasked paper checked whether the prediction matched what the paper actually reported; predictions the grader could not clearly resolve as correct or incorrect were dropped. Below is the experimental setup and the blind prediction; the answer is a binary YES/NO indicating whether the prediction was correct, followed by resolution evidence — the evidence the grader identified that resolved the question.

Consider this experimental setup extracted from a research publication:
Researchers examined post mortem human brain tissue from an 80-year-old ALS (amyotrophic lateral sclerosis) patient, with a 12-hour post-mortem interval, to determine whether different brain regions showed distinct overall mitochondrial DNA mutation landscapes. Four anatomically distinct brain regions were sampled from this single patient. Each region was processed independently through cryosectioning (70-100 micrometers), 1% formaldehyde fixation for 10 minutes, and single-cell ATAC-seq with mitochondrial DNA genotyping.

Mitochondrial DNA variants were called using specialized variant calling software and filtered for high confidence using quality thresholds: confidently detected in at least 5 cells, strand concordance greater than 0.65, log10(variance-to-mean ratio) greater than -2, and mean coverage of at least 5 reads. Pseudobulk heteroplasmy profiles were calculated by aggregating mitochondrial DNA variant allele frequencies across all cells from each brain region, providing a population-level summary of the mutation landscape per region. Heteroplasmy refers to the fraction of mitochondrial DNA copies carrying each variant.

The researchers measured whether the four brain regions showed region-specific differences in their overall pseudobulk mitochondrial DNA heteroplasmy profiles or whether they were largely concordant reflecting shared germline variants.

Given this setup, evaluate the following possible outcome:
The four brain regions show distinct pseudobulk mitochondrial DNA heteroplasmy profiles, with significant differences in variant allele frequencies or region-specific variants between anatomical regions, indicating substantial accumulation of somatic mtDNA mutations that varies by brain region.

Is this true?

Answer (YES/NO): YES